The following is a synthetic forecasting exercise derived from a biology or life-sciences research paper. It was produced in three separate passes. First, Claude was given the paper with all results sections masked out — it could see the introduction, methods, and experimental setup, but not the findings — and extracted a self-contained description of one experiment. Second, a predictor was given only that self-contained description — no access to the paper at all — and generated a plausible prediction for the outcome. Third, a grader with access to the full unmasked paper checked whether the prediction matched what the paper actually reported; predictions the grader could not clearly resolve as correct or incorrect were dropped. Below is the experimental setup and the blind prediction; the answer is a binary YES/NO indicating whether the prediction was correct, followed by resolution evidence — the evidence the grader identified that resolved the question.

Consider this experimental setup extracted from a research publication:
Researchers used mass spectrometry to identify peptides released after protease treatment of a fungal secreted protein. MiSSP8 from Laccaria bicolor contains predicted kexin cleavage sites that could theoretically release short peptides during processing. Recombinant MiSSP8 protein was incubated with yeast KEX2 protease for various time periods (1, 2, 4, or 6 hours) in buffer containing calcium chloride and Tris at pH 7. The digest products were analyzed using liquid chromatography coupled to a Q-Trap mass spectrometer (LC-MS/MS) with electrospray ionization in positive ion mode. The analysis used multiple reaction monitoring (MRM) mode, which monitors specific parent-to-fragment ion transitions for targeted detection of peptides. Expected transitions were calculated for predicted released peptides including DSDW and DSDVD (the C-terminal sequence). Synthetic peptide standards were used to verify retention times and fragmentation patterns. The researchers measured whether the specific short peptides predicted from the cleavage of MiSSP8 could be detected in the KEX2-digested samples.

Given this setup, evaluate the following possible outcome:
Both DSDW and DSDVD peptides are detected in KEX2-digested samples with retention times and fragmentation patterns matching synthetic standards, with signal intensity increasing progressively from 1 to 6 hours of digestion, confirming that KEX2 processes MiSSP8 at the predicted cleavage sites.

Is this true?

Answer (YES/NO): NO